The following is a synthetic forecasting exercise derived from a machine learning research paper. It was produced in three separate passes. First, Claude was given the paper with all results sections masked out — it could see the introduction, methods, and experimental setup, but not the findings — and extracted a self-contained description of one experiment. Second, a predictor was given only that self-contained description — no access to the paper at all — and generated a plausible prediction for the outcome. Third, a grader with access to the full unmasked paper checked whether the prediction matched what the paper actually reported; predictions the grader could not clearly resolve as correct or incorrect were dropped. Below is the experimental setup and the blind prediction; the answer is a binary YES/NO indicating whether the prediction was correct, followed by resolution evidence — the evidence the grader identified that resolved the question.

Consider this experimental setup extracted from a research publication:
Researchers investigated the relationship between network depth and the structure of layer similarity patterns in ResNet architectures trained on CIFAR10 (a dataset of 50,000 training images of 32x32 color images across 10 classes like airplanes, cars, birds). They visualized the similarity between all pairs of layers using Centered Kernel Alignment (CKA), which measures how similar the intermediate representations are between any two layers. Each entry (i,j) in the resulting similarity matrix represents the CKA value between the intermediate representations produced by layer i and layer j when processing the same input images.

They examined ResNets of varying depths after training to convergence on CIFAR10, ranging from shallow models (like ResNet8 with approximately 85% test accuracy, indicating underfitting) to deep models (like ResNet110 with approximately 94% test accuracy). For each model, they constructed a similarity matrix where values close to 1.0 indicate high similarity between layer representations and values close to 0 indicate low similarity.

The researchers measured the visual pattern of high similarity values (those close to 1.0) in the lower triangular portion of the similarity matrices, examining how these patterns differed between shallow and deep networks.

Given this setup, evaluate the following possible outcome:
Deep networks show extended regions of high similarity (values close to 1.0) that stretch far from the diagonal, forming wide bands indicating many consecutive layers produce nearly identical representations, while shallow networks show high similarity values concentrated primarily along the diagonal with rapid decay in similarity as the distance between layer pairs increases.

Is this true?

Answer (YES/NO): NO